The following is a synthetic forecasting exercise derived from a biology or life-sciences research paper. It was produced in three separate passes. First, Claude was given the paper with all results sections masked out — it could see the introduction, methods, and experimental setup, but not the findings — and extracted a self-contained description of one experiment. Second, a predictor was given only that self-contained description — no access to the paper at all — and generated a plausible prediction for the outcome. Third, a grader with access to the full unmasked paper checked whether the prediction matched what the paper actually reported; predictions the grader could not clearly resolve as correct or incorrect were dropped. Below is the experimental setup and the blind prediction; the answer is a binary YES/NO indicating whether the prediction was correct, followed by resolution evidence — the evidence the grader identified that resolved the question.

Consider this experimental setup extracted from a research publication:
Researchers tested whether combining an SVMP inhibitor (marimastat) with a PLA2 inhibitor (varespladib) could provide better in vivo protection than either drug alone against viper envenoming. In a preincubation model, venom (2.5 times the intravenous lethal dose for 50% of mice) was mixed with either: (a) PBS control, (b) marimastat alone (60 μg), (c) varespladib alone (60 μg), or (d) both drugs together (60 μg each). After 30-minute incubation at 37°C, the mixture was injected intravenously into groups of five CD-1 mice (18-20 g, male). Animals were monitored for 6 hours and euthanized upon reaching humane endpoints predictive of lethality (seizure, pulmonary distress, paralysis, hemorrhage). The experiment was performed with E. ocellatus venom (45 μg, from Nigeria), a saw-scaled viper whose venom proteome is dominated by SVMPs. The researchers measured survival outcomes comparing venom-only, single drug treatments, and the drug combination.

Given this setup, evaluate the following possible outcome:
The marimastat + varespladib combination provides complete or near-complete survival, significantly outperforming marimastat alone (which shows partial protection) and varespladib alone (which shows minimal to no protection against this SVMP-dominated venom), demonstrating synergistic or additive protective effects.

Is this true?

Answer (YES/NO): YES